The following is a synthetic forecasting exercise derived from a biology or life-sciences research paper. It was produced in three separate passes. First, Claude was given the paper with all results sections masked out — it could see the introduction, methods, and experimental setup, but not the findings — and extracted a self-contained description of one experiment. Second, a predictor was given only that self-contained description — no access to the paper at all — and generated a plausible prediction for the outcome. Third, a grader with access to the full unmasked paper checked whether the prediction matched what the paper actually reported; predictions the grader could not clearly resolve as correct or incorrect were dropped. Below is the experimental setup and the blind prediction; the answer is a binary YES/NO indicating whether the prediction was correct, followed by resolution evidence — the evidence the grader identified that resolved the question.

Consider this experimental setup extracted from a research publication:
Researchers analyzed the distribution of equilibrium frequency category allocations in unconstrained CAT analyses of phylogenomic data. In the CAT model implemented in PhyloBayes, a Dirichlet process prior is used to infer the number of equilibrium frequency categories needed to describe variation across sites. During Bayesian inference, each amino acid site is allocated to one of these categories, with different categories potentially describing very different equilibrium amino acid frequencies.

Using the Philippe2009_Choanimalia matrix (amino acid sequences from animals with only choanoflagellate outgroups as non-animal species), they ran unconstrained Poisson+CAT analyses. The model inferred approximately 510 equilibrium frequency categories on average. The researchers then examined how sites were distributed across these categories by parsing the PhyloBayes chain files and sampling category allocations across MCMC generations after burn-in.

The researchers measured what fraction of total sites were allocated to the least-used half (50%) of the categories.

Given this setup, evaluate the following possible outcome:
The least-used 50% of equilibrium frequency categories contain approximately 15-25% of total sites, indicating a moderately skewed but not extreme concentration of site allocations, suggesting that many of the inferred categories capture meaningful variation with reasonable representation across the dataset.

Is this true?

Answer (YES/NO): NO